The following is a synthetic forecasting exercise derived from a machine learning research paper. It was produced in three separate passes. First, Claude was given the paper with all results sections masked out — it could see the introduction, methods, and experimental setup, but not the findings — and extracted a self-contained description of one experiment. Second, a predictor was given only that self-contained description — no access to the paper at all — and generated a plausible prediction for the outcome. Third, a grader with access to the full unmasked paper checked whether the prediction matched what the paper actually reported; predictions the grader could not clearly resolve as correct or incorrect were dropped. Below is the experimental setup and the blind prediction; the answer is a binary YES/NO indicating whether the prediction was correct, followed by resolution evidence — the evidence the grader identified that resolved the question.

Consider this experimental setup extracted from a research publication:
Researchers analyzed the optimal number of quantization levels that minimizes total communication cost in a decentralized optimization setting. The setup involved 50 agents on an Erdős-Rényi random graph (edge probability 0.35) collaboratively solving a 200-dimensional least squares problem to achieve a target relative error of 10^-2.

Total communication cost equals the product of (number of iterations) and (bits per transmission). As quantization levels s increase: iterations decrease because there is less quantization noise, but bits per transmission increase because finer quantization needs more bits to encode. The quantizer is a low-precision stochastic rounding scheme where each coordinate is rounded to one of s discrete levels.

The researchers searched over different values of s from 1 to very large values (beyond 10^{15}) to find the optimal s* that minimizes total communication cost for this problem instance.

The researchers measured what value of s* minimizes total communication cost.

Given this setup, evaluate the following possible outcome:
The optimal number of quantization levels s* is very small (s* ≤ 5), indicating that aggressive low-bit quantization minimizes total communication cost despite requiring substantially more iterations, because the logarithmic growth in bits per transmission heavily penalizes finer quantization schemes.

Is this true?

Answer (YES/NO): NO